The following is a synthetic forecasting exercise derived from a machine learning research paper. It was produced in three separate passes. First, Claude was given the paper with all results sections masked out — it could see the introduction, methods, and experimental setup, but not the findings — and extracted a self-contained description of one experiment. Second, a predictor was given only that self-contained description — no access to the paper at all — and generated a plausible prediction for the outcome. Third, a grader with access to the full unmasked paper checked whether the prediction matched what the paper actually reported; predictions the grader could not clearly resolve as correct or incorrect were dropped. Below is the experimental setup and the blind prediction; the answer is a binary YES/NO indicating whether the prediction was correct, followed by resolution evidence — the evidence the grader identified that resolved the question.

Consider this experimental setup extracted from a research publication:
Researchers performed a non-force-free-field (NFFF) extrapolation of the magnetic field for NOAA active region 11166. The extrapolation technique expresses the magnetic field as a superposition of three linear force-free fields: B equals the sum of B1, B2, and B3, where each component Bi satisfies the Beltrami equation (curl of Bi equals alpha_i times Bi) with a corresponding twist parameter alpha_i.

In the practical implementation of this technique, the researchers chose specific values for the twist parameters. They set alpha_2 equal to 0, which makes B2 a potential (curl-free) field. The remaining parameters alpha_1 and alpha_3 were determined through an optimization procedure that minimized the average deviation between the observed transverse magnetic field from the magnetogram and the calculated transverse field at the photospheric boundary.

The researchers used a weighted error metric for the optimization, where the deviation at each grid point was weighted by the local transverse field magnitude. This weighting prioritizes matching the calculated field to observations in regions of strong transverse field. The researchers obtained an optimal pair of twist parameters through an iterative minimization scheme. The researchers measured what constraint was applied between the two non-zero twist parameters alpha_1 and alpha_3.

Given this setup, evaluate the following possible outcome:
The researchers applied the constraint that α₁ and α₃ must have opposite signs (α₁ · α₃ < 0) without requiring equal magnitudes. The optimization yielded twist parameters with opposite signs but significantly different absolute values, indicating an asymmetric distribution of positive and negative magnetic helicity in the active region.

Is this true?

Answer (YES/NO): NO